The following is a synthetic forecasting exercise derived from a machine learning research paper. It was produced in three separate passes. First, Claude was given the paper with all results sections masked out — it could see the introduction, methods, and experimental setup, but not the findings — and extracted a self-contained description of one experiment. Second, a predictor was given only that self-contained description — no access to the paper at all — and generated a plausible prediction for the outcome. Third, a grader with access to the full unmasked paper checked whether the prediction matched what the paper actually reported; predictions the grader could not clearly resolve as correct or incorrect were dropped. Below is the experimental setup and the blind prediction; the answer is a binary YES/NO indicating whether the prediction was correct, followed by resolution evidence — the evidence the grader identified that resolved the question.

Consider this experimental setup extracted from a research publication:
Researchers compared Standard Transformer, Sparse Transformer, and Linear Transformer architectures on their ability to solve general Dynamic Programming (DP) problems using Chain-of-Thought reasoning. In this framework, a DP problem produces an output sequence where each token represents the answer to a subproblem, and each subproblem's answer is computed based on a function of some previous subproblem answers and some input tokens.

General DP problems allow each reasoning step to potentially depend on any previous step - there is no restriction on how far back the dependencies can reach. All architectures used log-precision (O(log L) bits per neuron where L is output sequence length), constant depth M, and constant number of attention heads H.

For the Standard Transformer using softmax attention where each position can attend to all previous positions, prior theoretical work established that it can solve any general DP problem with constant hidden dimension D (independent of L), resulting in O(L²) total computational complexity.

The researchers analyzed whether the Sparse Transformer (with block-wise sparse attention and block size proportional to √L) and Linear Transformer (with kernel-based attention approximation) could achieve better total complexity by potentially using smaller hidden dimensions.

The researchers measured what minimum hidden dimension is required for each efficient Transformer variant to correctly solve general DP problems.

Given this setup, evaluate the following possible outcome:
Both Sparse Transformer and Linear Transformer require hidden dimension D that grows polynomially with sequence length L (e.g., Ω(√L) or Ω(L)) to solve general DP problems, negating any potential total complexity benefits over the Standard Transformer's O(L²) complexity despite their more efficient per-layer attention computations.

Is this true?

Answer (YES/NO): YES